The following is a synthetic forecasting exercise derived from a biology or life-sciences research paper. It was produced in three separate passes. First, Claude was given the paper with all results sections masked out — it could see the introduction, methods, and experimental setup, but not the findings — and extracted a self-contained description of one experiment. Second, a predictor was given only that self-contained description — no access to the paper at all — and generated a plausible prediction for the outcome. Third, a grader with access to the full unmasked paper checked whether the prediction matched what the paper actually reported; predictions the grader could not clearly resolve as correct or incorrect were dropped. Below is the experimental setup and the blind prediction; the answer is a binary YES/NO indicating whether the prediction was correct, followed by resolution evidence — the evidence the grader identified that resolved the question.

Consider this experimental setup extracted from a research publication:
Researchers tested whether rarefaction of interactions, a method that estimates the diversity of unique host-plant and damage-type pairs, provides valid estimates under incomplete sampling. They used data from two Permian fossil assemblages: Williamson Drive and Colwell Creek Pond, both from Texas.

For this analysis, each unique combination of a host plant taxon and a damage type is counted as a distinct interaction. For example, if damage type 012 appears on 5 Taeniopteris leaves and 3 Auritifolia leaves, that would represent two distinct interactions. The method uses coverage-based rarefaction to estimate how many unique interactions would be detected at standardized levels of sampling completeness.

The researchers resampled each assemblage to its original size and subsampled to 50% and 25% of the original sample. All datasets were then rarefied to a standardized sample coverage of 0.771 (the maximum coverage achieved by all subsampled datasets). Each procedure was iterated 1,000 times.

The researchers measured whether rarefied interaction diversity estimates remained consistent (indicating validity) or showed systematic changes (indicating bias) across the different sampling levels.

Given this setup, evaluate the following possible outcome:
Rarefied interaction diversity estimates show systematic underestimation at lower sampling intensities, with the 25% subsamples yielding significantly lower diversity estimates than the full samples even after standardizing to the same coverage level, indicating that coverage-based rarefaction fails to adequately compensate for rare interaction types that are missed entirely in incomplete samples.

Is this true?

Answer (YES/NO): NO